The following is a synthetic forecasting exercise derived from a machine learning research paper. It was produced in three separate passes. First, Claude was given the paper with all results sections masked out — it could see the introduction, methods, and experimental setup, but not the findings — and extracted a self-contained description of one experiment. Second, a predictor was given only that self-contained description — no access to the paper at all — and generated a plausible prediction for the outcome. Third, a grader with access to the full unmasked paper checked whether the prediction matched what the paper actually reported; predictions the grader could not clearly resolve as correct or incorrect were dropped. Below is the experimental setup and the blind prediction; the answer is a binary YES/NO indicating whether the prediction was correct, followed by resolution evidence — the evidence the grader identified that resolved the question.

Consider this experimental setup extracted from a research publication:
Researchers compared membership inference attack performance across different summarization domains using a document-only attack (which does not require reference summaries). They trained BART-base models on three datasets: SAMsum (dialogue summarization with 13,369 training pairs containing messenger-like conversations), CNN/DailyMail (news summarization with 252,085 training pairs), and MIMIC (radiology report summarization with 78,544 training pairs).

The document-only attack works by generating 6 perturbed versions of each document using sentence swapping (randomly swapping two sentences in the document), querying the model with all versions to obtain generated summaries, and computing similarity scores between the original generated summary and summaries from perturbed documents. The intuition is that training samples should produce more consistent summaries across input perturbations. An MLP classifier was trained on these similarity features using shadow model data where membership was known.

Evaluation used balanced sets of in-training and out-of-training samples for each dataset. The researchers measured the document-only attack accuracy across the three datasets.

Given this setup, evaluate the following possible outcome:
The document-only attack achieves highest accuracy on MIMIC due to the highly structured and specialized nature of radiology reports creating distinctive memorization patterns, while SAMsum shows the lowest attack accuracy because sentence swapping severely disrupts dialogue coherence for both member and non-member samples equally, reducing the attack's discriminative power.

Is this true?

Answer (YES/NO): NO